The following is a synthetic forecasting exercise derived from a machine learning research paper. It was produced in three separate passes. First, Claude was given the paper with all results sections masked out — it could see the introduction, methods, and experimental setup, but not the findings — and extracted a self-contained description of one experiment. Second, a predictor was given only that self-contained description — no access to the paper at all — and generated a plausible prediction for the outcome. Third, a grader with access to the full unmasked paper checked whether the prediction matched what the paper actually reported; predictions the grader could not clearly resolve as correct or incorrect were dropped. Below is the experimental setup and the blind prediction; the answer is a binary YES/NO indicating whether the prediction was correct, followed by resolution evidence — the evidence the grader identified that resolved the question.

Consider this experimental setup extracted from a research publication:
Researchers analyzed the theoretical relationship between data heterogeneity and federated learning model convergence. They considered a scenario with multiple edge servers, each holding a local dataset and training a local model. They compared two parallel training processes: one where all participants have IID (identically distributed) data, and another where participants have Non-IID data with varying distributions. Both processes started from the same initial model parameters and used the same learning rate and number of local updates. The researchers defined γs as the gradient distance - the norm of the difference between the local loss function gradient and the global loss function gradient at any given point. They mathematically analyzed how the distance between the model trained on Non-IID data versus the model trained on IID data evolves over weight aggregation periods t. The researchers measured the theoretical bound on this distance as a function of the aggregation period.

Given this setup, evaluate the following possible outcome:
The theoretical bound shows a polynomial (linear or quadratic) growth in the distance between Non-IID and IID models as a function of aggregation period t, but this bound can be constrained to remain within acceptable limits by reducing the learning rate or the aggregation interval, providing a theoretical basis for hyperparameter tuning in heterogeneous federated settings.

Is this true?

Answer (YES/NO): NO